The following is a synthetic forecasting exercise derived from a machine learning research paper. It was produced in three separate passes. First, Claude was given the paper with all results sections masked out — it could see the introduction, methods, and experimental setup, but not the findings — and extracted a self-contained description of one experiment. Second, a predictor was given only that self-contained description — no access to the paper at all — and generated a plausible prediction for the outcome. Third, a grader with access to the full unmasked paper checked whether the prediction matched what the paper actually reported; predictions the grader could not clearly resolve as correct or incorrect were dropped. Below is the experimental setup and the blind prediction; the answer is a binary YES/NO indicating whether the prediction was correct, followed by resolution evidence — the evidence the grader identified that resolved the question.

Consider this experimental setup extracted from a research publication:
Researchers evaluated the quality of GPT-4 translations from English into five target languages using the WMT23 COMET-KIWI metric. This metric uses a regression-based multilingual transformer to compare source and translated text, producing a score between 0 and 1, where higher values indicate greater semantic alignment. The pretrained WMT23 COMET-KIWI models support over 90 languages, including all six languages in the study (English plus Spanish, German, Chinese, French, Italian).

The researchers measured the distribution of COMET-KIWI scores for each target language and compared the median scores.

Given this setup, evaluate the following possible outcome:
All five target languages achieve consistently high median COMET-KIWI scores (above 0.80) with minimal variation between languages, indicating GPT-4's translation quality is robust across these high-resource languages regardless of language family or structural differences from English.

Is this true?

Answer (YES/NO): NO